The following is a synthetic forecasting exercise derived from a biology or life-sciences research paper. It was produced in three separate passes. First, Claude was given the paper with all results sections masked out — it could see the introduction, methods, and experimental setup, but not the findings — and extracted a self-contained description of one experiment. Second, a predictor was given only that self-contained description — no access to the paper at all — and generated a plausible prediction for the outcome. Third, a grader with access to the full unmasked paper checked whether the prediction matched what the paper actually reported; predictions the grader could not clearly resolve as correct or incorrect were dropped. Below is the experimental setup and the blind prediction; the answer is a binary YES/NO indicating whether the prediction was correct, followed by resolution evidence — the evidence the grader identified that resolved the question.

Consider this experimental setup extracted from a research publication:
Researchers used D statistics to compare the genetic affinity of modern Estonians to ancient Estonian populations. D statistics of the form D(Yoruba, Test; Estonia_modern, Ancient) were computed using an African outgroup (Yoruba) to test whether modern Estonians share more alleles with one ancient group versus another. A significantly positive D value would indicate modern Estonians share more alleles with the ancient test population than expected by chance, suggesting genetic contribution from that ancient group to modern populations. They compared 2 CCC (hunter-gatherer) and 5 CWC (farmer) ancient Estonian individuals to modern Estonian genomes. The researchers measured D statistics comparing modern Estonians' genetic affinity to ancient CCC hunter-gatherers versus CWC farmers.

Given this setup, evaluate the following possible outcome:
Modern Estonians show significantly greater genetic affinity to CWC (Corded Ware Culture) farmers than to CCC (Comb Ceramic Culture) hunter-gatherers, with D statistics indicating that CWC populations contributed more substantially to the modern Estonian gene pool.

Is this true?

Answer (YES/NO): NO